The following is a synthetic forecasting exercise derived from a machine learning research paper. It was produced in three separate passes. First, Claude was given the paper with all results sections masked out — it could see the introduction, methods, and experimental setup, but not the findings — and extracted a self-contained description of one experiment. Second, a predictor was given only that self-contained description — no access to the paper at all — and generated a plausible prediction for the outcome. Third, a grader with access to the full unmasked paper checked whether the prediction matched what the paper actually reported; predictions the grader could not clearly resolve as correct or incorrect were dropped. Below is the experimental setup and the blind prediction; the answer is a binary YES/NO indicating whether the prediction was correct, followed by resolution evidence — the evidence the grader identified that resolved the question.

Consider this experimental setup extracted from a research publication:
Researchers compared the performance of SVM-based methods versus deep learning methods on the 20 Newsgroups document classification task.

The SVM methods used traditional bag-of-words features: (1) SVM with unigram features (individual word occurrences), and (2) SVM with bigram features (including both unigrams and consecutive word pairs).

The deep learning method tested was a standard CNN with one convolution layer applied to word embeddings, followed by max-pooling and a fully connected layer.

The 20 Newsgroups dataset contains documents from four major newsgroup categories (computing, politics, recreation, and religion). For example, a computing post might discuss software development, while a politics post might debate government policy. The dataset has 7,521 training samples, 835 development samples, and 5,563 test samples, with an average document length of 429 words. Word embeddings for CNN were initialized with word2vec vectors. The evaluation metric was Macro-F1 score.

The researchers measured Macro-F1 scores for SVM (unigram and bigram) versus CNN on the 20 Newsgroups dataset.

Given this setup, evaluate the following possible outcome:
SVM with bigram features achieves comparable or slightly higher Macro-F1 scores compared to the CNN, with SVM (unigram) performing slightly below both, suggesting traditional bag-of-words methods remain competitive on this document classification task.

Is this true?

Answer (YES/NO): NO